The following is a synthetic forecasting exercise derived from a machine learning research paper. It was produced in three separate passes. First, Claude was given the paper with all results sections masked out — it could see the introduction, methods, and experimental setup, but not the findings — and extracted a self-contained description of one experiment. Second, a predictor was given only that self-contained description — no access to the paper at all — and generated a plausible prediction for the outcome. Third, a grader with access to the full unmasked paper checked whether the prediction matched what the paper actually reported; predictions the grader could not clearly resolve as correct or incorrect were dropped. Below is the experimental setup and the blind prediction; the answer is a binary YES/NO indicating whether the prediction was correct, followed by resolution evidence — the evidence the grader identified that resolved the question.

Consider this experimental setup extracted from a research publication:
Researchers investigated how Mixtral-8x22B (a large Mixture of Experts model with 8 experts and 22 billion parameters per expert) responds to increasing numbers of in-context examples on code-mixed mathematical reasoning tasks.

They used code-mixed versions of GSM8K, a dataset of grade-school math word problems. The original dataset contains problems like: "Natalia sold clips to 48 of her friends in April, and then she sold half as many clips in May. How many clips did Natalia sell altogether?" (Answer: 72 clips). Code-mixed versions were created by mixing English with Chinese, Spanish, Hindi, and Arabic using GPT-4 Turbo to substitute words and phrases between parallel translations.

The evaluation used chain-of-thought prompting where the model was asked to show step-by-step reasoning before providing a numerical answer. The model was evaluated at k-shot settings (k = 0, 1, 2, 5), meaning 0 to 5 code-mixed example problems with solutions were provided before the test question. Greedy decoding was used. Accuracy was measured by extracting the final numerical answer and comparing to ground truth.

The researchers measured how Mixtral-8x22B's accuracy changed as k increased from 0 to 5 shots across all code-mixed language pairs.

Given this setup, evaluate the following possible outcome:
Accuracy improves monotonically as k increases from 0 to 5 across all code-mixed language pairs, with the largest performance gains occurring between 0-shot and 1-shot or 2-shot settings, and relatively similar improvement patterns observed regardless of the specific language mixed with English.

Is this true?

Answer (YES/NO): NO